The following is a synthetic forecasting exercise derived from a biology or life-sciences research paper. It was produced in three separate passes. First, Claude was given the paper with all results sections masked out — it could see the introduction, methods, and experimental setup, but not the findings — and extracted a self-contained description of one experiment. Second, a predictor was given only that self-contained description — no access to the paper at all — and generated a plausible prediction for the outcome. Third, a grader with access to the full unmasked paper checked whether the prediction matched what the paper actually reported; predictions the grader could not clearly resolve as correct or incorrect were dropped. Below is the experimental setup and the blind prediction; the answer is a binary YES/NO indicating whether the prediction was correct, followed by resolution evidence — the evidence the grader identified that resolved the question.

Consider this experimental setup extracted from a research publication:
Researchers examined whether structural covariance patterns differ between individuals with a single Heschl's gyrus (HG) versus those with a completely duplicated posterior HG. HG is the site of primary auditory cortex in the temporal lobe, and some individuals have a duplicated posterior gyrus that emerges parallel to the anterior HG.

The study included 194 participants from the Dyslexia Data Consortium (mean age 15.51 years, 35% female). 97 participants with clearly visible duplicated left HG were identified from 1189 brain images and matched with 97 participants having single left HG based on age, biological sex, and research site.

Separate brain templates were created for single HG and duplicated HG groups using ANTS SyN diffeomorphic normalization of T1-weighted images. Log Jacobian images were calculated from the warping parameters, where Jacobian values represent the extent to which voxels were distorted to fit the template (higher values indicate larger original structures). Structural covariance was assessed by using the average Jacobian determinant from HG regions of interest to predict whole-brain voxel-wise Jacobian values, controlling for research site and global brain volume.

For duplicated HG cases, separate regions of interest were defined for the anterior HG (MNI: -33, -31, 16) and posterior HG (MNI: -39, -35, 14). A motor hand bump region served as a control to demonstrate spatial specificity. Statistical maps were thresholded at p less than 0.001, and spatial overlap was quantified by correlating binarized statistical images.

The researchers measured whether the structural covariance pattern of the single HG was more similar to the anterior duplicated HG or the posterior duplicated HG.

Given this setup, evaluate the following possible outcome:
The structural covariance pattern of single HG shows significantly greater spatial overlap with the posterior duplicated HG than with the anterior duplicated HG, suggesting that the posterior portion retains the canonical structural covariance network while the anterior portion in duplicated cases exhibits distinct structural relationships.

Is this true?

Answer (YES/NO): NO